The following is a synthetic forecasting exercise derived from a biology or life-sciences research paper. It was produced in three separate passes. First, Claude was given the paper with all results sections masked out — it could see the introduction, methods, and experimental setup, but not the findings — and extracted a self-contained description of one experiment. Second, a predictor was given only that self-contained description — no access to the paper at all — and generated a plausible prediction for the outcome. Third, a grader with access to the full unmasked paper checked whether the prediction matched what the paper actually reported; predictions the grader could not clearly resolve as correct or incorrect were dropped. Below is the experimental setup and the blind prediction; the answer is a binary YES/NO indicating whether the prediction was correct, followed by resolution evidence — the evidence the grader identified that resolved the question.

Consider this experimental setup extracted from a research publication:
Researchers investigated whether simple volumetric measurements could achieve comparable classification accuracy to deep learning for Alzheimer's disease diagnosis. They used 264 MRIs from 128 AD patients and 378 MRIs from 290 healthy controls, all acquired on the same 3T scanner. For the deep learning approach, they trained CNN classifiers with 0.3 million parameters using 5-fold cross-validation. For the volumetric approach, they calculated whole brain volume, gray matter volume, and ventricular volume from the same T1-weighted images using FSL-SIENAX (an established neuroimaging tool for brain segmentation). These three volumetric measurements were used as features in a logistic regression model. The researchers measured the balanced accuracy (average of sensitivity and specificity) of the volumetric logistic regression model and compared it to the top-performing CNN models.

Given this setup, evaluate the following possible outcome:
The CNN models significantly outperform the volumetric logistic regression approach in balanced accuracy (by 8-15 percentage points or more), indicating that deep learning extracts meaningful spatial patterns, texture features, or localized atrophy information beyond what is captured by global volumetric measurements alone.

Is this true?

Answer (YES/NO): NO